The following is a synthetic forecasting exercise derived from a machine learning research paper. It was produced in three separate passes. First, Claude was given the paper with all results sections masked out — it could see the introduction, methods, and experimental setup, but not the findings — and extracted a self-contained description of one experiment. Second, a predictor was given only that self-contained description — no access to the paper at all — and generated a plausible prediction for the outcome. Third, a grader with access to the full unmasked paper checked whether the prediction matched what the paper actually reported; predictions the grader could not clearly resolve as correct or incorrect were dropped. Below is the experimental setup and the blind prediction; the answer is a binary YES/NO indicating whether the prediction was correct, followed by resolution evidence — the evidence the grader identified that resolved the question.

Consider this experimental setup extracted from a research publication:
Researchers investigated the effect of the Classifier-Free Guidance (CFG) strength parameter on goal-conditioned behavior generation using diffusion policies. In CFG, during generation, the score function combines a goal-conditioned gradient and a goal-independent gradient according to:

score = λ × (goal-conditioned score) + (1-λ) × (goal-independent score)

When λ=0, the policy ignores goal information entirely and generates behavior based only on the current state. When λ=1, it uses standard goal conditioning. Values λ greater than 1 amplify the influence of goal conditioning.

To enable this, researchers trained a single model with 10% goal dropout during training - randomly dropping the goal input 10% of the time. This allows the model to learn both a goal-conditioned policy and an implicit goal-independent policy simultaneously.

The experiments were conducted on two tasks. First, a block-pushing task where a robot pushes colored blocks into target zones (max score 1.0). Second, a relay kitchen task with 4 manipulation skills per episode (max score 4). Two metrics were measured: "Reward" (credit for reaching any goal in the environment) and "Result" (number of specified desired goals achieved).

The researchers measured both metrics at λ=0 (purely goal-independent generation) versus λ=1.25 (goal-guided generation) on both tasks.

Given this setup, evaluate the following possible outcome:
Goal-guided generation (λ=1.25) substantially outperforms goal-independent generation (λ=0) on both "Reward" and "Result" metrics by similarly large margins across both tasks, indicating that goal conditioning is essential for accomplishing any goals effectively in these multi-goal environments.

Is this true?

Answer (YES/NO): NO